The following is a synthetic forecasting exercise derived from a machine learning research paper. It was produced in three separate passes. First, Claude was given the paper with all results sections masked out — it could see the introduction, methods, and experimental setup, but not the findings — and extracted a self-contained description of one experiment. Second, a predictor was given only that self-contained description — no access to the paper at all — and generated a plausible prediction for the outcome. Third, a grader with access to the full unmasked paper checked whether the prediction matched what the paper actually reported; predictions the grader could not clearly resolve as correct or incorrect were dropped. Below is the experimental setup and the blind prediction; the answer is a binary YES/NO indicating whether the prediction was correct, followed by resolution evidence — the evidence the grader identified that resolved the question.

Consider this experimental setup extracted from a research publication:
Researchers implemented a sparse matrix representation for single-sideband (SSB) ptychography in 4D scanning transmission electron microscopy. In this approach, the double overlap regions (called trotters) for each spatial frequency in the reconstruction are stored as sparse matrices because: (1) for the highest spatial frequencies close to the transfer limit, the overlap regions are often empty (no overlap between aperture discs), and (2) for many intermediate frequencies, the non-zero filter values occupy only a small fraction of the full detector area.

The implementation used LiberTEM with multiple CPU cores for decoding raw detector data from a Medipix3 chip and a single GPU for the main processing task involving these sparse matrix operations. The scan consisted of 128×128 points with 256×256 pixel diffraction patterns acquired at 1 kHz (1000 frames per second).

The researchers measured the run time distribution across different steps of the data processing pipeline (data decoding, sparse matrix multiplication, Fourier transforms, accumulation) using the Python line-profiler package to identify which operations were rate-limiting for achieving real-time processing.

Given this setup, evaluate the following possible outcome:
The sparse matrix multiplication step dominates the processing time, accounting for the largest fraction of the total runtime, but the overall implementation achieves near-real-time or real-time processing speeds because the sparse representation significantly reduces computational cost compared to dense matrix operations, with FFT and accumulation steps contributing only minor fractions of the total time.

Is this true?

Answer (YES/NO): YES